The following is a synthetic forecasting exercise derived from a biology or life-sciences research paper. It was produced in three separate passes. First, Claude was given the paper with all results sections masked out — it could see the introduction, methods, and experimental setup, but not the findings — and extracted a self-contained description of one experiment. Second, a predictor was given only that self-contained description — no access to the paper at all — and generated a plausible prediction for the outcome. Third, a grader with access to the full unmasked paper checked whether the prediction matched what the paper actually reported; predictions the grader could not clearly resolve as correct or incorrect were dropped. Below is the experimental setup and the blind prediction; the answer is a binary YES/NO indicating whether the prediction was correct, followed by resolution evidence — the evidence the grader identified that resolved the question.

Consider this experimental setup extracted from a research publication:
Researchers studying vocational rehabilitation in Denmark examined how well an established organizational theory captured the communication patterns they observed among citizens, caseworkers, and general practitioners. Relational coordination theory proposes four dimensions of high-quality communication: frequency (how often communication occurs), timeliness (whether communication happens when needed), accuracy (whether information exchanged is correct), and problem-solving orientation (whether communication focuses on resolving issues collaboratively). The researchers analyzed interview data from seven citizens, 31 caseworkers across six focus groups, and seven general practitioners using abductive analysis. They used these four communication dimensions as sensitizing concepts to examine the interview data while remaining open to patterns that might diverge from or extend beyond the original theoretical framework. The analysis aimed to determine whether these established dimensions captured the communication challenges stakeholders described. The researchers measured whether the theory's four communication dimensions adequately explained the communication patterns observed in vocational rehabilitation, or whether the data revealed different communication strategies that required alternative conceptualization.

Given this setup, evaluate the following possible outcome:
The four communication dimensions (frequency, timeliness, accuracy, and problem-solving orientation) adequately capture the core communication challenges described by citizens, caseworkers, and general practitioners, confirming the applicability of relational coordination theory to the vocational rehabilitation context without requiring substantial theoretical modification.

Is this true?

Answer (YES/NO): NO